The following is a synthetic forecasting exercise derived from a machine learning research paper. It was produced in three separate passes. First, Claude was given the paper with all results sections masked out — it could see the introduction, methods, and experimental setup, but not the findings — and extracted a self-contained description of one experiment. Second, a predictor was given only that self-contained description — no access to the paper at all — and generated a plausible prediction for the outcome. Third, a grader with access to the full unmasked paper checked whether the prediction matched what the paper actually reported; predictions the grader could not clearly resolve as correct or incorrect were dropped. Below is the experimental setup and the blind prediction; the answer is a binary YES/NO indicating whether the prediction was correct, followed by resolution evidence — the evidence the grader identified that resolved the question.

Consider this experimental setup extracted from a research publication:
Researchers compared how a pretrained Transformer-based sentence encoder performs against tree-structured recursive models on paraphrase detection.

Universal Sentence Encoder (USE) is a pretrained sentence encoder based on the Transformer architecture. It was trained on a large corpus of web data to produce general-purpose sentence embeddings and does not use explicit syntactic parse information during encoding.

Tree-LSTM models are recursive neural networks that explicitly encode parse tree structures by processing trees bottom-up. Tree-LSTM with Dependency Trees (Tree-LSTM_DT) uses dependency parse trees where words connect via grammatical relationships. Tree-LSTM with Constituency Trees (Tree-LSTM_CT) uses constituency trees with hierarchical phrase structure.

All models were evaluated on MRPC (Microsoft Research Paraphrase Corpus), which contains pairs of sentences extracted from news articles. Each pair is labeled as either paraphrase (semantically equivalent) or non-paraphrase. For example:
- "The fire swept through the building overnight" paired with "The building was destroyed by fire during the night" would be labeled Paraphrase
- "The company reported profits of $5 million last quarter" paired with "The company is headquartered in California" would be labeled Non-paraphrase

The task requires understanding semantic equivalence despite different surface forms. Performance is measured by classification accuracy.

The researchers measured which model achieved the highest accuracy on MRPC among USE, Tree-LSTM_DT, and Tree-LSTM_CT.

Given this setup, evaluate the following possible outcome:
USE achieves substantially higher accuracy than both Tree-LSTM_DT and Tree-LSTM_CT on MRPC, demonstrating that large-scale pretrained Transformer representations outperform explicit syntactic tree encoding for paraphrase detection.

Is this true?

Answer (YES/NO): YES